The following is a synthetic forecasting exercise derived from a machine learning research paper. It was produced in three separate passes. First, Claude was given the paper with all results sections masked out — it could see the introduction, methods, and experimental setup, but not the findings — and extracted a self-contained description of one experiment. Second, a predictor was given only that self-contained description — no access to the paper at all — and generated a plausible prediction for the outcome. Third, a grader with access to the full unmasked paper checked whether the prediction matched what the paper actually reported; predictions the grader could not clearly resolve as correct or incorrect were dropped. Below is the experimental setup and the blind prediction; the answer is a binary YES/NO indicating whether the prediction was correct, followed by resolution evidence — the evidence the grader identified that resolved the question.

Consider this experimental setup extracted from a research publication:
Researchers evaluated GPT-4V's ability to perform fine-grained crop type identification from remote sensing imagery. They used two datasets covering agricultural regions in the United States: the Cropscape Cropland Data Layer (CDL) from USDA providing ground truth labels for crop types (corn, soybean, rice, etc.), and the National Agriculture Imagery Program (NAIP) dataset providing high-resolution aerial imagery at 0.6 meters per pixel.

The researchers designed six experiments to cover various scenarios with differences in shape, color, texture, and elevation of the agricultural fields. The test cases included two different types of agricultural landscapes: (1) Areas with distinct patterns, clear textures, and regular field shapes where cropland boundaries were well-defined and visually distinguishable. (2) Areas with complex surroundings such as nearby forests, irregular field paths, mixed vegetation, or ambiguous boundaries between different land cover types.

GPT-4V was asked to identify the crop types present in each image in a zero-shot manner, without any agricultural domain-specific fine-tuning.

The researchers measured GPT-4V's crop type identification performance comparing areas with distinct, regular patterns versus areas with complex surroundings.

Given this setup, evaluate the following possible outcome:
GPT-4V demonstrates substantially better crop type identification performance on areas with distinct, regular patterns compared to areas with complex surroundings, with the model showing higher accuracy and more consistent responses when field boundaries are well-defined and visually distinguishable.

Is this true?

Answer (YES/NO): YES